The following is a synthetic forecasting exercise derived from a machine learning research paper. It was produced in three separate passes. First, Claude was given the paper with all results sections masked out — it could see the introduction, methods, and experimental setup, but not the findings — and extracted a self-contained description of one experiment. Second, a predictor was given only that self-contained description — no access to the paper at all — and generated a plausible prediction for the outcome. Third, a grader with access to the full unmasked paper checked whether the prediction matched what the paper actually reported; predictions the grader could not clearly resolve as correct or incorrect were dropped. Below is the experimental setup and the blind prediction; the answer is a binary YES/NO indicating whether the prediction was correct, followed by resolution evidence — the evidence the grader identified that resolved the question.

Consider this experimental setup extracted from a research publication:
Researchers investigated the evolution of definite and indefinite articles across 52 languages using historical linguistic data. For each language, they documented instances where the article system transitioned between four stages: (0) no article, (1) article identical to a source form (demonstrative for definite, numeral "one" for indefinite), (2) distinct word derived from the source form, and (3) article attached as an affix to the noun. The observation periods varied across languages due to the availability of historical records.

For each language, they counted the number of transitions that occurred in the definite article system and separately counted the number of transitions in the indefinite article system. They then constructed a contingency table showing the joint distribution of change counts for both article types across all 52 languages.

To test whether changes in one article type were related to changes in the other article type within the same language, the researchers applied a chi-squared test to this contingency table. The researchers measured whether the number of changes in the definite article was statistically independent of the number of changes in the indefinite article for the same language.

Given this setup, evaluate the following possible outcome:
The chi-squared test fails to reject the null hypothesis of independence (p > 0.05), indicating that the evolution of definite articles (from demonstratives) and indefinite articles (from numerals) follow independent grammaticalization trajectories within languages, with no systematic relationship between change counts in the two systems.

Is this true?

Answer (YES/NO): NO